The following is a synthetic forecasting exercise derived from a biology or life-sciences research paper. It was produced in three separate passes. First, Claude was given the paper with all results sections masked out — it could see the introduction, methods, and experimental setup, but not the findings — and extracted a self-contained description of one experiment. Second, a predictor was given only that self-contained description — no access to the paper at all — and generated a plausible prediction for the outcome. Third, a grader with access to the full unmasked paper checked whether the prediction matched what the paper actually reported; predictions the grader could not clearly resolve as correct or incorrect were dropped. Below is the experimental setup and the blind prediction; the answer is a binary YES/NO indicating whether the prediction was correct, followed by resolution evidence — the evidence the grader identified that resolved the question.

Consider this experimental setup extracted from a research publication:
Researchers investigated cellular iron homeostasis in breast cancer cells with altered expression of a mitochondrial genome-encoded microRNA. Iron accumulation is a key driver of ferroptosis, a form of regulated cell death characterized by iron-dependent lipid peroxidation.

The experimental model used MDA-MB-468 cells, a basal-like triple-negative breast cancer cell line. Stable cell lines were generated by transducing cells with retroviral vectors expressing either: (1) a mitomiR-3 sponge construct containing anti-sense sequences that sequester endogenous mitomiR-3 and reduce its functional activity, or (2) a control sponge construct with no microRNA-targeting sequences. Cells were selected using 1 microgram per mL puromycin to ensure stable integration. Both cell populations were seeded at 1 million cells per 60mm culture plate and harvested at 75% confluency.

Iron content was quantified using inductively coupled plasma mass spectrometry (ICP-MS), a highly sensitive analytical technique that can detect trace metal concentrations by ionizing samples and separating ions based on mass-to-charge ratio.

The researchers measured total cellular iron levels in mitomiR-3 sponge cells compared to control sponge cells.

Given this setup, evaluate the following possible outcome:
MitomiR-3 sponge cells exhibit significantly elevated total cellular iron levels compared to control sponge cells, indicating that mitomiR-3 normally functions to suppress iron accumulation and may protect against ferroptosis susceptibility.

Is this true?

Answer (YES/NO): YES